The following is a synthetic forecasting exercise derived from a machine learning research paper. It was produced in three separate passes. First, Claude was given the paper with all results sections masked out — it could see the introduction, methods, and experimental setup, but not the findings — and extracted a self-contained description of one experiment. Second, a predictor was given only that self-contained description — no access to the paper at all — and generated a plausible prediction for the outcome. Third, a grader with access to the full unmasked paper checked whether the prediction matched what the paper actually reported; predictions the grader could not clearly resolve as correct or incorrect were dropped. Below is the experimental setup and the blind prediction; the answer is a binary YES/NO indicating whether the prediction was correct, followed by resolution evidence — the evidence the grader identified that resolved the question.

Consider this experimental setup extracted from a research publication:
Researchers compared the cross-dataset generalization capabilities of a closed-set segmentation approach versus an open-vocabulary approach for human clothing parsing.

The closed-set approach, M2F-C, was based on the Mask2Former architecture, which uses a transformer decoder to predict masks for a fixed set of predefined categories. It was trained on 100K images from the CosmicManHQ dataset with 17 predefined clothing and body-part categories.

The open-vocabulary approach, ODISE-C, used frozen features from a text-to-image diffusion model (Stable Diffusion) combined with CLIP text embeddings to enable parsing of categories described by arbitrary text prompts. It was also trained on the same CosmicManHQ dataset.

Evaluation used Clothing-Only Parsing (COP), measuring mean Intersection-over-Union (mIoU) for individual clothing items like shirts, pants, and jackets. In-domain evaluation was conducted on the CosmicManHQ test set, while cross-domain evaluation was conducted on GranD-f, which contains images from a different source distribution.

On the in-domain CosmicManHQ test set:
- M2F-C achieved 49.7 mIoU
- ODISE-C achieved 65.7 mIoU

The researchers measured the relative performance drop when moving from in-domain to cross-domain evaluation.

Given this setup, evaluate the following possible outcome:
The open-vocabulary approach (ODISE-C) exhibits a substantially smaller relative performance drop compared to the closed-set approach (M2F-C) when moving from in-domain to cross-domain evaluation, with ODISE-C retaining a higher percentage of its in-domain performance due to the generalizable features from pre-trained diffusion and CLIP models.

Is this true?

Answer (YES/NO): NO